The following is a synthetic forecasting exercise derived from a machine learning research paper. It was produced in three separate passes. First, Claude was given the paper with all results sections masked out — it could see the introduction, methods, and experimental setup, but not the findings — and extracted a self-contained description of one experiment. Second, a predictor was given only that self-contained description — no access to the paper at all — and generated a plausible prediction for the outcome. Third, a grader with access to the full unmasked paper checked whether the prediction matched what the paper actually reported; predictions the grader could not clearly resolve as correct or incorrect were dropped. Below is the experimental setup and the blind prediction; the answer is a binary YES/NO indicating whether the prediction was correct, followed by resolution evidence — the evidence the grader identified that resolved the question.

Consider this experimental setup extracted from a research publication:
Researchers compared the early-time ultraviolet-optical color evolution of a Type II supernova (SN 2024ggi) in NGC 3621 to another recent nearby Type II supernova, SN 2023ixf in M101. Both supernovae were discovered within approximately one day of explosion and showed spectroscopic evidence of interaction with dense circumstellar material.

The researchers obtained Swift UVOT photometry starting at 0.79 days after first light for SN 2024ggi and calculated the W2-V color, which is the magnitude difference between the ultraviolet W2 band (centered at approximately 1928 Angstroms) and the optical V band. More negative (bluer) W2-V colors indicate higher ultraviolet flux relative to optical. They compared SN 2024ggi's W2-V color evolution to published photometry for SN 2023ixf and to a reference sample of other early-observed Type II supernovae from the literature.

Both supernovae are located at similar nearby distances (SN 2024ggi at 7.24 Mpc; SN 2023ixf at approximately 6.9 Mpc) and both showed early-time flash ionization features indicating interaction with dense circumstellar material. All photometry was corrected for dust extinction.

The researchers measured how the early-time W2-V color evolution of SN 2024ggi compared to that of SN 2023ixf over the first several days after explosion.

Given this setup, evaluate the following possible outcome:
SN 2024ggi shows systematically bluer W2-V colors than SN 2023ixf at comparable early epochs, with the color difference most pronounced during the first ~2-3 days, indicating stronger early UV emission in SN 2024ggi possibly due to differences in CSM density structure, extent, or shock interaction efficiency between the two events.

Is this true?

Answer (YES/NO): NO